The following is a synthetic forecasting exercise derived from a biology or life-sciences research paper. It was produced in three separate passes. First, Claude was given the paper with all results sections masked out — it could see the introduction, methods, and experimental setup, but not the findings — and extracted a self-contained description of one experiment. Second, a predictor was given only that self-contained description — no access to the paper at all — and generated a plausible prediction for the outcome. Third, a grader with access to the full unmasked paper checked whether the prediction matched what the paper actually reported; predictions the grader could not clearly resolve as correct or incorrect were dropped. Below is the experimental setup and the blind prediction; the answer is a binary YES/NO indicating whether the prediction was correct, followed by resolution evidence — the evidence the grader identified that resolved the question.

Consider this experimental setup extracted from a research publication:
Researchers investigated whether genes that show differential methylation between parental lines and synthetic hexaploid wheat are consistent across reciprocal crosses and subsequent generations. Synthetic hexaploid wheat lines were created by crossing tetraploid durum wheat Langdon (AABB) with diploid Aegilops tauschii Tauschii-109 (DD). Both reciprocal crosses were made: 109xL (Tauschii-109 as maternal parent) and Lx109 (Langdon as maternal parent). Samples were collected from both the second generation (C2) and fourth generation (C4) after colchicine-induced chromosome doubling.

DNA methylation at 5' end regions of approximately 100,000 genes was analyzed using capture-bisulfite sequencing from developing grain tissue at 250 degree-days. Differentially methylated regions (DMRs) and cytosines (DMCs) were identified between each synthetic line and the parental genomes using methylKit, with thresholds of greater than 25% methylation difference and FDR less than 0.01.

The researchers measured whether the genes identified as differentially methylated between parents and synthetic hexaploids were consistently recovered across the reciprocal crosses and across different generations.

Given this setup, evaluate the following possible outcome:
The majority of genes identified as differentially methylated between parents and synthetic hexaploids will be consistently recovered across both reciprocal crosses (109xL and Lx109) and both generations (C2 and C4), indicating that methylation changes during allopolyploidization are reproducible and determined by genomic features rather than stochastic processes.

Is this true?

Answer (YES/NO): NO